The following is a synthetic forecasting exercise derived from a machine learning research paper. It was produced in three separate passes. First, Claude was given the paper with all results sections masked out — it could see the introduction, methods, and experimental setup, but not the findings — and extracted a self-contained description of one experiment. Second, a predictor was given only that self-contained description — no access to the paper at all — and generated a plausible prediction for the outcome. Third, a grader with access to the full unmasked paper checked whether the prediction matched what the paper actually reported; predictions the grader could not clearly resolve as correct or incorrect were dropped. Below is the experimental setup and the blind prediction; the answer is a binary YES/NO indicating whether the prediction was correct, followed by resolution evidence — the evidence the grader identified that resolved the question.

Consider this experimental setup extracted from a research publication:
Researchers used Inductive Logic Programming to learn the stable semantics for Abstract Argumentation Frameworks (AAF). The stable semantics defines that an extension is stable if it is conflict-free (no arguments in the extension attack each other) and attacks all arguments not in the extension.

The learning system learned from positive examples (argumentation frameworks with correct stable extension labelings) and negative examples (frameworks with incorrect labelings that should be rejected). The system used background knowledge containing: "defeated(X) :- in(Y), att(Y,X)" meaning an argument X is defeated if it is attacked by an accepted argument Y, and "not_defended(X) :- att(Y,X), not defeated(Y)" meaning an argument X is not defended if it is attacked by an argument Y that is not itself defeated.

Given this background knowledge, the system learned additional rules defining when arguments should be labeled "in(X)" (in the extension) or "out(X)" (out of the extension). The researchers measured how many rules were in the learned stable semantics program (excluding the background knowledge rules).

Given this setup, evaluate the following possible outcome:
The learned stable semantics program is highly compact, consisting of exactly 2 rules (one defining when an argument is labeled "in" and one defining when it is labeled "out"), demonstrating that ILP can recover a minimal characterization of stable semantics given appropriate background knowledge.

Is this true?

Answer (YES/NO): YES